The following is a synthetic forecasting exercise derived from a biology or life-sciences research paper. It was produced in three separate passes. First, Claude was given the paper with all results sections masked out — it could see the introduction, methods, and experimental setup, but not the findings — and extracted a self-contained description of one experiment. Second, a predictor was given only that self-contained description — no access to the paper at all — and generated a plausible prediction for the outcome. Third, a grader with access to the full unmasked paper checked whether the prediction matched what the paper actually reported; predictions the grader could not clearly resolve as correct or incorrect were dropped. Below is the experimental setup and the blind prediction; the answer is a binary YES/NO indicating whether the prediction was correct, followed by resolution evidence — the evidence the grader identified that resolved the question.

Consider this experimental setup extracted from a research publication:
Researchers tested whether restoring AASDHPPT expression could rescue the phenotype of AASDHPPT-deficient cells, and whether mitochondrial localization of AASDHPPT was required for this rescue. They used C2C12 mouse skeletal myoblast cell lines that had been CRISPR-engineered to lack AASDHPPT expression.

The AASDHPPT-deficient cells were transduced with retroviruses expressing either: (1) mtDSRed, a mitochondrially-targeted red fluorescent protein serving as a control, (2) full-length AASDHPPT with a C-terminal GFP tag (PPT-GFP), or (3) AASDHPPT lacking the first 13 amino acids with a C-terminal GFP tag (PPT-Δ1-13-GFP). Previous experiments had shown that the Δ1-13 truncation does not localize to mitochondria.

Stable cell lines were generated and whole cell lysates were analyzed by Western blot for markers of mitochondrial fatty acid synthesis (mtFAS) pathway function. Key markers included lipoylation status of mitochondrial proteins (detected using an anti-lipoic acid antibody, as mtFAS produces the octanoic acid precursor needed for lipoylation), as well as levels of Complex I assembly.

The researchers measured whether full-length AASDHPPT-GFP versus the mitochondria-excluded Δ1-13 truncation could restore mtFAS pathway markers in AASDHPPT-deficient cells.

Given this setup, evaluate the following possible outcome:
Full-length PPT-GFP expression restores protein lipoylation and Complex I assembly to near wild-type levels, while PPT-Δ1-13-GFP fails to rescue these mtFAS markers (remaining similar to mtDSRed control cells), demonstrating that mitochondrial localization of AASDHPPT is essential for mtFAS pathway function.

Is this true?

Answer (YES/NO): NO